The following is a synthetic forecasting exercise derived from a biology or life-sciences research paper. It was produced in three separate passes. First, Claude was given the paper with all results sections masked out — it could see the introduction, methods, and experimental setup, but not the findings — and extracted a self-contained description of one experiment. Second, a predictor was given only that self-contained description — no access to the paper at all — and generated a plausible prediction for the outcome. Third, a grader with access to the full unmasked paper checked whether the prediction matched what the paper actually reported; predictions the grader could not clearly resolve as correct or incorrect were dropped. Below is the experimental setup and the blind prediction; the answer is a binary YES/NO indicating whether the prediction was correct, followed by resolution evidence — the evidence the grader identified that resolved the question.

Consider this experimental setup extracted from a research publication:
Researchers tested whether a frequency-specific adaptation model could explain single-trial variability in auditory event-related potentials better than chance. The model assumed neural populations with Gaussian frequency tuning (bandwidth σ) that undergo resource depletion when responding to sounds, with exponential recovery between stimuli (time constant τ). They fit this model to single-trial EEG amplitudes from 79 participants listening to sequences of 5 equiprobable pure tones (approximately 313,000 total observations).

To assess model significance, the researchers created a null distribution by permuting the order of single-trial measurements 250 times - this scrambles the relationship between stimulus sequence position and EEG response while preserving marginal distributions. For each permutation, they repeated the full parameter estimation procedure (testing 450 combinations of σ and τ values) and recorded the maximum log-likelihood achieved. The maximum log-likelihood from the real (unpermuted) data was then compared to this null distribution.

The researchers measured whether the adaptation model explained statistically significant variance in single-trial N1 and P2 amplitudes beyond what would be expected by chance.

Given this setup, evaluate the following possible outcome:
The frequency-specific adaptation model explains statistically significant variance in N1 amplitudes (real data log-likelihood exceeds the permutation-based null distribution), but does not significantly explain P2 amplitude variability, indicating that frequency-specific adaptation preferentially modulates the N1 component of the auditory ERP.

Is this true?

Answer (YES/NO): NO